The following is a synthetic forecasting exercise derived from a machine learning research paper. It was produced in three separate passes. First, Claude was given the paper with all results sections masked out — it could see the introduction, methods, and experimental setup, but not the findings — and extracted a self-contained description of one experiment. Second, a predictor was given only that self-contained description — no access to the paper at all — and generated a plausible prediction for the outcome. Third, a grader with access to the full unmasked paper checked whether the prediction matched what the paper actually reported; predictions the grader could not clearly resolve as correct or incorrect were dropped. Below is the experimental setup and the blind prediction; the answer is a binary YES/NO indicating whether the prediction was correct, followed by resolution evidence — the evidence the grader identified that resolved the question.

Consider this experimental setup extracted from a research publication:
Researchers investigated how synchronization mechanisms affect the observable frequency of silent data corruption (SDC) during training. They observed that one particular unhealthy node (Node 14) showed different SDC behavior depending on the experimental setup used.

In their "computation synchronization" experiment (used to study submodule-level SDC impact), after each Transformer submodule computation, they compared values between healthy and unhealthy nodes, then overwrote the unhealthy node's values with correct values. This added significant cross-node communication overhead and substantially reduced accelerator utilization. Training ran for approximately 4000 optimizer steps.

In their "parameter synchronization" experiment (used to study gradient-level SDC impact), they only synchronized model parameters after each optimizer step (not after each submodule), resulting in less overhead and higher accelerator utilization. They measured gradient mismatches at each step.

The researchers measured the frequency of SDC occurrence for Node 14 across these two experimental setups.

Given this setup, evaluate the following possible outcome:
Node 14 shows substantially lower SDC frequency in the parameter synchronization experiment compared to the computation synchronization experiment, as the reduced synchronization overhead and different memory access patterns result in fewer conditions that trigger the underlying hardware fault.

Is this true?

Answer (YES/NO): NO